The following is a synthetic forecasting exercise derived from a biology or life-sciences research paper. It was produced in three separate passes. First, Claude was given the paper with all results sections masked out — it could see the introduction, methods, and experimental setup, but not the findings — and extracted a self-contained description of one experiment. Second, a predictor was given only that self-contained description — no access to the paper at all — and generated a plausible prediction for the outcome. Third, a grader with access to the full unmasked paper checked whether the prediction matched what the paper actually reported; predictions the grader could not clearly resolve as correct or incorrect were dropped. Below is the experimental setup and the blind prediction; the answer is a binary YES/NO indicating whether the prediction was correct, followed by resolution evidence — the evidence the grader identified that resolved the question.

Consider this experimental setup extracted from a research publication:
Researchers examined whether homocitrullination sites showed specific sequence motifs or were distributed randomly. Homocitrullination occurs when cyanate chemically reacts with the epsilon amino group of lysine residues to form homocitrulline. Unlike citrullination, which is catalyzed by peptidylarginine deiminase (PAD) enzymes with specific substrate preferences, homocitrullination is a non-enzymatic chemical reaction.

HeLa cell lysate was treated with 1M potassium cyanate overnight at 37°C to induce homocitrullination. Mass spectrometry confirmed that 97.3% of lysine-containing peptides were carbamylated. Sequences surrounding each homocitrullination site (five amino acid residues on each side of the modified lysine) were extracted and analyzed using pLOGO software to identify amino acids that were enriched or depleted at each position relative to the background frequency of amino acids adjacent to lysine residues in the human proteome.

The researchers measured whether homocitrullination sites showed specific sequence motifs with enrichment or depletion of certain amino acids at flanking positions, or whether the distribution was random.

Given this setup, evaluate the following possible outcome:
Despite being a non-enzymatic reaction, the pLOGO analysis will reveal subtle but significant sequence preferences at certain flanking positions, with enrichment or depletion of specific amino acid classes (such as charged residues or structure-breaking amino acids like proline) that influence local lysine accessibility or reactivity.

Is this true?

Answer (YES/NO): NO